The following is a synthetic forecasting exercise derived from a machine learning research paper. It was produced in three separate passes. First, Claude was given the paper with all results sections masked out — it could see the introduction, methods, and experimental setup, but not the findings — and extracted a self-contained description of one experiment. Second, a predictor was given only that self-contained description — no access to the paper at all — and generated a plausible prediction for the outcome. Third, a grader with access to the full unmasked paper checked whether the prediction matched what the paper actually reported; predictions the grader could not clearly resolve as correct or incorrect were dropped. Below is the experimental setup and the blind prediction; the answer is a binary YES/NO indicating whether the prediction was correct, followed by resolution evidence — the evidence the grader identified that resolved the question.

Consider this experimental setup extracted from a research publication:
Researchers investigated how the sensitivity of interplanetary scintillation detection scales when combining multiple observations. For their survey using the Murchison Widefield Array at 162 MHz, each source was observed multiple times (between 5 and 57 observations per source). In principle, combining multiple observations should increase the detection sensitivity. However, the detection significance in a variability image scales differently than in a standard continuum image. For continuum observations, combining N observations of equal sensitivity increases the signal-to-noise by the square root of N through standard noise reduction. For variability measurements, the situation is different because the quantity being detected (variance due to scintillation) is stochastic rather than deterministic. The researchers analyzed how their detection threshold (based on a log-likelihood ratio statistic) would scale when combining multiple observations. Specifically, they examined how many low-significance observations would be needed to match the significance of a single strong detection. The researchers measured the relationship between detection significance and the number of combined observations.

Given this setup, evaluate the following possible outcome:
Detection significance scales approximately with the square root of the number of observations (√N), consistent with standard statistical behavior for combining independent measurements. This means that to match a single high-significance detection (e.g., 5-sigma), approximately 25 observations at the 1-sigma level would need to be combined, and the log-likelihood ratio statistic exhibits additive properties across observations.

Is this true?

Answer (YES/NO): NO